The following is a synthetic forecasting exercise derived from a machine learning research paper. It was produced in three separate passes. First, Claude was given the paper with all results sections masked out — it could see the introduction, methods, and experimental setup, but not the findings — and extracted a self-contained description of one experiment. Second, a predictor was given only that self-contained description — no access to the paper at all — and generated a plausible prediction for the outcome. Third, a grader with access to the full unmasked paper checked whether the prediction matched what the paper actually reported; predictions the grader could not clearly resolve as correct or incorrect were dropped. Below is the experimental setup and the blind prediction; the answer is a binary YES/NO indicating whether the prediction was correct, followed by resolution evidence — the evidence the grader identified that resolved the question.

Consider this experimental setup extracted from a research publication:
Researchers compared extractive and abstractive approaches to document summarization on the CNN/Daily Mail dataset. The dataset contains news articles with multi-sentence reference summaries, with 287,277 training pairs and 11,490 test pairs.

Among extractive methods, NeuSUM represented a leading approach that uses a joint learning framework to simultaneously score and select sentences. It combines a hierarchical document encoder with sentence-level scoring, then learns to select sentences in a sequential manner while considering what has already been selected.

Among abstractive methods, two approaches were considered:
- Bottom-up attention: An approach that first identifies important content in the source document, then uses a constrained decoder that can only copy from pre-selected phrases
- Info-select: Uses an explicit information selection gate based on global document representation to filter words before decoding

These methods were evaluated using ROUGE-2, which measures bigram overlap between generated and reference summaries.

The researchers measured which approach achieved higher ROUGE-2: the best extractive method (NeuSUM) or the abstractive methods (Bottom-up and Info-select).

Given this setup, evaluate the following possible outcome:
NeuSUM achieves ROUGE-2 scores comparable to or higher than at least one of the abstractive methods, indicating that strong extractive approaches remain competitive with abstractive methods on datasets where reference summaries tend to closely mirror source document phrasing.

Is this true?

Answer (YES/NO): YES